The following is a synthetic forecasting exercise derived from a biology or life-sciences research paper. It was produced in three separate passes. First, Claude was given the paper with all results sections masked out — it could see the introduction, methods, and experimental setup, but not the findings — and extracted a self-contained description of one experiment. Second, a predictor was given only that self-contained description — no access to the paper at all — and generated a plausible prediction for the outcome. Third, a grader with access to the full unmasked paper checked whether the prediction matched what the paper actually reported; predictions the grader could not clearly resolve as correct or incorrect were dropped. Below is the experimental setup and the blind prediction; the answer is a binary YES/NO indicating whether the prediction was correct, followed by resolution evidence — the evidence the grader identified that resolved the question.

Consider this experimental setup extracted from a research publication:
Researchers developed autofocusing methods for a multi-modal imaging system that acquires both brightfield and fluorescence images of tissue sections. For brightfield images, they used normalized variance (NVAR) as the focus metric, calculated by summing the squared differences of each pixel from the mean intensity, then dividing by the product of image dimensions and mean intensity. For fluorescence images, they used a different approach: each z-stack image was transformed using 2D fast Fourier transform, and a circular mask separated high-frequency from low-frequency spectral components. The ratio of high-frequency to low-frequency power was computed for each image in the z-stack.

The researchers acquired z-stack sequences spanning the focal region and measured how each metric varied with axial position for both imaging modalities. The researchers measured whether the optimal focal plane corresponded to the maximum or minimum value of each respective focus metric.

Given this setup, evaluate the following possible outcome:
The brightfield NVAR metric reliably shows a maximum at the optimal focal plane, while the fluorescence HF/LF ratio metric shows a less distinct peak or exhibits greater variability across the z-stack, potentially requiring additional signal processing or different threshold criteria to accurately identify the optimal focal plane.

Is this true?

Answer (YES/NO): NO